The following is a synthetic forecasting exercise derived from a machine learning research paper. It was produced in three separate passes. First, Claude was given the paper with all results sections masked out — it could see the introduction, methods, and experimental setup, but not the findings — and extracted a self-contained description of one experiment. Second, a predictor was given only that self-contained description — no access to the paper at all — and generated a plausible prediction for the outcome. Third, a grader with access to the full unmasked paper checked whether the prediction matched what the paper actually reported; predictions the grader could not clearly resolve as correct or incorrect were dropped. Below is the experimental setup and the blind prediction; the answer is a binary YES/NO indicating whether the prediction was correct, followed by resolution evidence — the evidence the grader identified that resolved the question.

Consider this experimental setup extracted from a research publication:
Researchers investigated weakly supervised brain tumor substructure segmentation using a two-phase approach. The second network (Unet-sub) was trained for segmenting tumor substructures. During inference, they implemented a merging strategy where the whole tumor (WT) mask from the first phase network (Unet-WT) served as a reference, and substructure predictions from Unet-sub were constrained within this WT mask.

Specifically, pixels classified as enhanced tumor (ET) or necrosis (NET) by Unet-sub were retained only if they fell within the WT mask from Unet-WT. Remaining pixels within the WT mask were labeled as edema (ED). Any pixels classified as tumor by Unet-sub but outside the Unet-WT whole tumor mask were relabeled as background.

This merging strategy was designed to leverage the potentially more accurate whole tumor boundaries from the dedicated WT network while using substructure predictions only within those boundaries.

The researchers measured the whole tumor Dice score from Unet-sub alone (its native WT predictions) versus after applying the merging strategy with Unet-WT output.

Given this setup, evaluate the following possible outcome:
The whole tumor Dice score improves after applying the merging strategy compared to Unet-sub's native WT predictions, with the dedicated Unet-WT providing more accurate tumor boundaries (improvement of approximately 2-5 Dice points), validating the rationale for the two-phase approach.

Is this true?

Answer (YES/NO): NO